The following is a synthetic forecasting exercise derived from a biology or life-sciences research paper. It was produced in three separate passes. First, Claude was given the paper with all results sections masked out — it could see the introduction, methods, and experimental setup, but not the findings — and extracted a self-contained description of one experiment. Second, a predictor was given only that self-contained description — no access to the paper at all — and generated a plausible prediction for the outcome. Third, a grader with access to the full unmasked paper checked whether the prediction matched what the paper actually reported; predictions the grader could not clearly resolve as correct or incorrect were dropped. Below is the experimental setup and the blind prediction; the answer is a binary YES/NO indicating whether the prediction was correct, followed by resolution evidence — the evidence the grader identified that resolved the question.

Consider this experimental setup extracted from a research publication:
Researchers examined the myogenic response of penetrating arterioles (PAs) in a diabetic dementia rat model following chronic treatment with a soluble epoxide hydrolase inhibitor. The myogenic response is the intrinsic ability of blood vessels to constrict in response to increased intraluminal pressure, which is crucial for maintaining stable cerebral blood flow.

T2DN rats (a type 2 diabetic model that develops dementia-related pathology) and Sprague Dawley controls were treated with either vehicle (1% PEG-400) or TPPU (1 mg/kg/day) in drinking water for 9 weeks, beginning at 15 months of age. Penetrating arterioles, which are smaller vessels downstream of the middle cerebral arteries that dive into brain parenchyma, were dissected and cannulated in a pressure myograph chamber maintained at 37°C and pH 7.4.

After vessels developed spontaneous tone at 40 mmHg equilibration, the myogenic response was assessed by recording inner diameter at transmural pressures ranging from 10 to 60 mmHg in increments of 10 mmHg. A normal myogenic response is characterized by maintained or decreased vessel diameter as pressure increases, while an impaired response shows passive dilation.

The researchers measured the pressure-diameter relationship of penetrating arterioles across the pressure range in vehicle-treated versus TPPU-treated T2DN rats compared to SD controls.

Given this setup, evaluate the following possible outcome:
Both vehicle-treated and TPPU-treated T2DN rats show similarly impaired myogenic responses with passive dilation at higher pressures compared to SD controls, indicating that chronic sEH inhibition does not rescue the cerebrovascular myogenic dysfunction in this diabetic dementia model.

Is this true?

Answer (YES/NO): NO